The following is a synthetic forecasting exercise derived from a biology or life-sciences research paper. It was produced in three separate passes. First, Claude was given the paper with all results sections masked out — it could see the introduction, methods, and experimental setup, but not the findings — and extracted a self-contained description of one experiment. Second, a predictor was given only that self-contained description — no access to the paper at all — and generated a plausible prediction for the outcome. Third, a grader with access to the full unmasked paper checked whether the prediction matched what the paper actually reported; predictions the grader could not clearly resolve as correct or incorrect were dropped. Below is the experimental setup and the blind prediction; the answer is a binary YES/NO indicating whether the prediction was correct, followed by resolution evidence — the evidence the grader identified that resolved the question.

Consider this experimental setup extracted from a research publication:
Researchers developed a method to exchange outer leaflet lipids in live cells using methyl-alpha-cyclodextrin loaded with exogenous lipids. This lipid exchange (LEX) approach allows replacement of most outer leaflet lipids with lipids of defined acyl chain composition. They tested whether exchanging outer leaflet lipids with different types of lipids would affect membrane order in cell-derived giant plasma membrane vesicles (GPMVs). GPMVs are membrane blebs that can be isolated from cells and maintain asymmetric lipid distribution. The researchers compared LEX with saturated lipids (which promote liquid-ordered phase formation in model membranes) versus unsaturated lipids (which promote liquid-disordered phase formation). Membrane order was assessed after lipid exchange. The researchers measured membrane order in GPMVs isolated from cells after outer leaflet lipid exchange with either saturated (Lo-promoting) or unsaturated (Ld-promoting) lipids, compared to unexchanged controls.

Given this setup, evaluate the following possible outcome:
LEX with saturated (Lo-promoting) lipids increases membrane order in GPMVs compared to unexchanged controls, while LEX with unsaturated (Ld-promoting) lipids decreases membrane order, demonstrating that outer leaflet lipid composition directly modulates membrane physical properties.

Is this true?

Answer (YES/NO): YES